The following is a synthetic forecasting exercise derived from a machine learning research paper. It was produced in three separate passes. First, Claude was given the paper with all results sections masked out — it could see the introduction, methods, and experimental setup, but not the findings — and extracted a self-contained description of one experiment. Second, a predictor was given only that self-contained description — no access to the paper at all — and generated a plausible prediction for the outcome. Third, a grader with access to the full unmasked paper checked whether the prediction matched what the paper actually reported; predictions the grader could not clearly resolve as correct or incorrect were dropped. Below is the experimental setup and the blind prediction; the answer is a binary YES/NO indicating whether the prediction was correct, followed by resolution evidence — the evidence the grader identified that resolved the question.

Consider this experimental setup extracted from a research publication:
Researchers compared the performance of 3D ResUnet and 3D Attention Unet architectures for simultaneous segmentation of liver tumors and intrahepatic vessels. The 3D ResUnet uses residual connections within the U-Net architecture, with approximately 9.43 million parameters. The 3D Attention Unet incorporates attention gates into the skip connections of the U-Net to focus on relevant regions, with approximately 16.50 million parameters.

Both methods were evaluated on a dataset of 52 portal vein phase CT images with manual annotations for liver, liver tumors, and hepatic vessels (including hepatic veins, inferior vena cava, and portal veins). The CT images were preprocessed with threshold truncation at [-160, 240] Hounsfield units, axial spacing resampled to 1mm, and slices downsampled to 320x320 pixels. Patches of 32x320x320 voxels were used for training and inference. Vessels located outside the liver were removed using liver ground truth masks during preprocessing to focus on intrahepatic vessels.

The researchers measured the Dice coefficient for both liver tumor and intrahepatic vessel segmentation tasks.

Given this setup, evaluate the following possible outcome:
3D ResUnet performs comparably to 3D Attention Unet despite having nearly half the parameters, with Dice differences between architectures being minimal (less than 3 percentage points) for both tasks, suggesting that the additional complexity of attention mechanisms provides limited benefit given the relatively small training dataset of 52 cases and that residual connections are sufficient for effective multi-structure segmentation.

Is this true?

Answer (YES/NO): YES